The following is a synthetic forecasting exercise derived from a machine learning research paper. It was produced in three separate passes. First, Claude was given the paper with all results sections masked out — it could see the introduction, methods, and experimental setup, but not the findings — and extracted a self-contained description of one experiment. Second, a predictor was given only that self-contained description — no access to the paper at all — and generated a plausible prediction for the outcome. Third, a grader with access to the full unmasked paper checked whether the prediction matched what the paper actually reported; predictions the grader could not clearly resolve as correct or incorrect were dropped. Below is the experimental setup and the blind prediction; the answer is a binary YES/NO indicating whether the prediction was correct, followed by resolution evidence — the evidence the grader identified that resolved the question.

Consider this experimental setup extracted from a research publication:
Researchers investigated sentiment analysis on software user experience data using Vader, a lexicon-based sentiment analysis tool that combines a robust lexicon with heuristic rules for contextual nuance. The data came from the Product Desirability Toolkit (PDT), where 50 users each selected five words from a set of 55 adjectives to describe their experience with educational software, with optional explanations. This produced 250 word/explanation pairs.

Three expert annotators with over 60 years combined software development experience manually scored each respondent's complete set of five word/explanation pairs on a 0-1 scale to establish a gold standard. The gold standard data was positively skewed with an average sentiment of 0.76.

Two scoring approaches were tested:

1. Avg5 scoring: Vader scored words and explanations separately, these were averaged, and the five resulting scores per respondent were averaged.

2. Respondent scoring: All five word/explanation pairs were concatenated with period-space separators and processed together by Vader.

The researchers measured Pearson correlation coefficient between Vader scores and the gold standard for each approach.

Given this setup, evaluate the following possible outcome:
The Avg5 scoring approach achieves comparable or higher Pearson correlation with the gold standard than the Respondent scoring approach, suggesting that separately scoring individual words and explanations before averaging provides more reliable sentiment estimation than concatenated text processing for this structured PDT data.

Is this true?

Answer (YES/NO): NO